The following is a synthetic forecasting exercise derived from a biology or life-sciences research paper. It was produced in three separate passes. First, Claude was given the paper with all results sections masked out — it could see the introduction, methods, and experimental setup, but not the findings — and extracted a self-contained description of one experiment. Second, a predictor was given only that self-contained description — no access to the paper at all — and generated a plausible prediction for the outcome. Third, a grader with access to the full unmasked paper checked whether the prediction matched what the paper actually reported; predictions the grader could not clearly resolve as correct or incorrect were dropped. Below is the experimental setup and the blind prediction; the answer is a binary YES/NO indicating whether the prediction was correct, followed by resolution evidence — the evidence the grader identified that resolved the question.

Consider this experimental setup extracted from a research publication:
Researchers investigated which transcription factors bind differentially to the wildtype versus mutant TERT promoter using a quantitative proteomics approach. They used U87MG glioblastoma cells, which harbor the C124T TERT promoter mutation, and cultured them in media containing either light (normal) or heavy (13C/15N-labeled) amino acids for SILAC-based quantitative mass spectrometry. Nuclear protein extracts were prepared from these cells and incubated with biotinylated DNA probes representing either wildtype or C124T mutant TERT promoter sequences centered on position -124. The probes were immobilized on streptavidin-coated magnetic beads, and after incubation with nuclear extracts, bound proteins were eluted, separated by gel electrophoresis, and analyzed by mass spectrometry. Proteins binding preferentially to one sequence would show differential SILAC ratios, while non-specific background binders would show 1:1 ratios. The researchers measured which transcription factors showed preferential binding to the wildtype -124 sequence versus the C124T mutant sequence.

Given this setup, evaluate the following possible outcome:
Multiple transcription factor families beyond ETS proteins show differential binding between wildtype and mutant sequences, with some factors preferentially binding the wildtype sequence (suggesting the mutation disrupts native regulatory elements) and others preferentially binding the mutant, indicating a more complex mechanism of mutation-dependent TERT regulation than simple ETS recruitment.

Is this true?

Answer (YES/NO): YES